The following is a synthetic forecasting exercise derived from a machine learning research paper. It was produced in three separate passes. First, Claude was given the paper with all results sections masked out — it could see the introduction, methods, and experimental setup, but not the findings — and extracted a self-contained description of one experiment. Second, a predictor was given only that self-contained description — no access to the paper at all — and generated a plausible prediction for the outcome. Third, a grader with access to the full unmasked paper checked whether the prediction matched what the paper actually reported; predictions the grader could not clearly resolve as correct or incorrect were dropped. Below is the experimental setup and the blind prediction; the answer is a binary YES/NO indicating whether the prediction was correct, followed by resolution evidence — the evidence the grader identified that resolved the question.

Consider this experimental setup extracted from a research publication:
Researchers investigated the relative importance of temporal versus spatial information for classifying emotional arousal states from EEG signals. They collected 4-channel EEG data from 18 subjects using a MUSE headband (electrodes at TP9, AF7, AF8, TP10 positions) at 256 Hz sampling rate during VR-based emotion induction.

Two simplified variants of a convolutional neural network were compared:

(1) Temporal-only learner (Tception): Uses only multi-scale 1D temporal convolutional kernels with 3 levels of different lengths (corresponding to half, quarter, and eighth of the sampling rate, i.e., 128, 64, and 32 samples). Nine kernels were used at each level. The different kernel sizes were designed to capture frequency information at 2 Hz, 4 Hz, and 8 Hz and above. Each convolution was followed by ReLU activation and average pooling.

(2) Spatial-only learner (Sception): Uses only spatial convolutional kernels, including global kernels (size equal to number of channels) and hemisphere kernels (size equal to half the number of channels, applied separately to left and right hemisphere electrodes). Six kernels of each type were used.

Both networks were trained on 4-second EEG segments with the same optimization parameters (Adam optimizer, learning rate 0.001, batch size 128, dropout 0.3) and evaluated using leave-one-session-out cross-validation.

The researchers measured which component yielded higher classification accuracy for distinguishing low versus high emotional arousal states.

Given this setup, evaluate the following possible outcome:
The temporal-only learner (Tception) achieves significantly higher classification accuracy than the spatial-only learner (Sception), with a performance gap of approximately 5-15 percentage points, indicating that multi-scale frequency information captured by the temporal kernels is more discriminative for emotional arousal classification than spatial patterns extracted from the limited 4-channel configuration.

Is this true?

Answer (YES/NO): YES